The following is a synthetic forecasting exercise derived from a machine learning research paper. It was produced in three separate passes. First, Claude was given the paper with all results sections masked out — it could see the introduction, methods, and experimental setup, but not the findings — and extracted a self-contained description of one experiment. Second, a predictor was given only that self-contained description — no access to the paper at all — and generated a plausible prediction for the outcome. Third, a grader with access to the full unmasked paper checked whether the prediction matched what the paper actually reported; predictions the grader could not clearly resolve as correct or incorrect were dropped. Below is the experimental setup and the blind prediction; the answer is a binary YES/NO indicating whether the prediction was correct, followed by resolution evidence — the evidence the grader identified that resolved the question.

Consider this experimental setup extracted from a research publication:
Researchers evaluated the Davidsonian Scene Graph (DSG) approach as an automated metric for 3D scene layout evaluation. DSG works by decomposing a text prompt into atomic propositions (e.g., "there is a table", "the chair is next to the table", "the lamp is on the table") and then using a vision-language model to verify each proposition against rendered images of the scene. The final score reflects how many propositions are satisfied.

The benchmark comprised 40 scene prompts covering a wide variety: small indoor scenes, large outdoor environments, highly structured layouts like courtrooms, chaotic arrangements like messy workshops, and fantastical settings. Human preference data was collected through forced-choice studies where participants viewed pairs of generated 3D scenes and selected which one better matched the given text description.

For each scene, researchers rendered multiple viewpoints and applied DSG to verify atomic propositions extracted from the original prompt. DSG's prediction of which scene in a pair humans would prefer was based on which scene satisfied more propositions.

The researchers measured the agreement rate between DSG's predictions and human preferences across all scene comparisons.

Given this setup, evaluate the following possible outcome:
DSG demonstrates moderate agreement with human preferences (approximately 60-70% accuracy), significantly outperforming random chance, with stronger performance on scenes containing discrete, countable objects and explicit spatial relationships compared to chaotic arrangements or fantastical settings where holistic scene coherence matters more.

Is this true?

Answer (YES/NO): NO